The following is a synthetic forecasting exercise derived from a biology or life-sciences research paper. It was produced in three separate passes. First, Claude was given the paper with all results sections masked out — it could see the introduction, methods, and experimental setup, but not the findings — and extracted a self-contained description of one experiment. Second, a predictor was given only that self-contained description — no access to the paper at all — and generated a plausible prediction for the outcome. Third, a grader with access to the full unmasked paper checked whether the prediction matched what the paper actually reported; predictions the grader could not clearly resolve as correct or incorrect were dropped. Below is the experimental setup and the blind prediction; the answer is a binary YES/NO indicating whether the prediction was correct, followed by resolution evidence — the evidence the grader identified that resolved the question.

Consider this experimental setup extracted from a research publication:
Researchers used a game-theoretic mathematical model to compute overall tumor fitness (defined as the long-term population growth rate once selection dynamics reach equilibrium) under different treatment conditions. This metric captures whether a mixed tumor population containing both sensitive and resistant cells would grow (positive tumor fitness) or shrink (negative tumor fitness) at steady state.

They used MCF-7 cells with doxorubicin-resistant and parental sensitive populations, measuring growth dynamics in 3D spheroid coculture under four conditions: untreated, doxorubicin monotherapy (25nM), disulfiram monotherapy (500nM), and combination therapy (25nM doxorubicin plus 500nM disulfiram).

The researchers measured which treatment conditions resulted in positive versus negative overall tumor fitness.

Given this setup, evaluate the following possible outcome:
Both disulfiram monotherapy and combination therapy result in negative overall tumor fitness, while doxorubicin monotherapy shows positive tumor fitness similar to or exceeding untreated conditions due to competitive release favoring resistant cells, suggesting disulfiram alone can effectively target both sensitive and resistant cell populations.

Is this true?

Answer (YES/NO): NO